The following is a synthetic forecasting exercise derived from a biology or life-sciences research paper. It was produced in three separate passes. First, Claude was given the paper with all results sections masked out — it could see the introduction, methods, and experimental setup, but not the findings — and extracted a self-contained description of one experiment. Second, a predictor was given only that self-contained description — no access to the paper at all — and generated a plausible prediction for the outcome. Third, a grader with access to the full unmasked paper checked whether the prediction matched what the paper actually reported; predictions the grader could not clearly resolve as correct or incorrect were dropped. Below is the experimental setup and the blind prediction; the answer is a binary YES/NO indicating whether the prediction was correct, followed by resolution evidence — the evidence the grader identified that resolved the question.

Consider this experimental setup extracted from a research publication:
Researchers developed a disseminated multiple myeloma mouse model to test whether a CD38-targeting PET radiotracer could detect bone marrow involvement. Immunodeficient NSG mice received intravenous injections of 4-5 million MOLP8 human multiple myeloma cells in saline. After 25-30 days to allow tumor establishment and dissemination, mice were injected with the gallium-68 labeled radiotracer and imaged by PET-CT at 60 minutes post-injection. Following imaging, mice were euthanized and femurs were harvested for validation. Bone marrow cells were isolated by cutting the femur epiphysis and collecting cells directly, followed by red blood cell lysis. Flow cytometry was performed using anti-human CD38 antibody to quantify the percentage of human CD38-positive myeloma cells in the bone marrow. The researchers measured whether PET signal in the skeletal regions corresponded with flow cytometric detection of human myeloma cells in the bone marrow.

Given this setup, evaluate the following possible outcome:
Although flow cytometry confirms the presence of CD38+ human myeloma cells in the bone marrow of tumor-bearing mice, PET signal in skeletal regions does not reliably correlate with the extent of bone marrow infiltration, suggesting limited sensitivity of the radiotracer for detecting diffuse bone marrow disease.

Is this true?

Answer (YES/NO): NO